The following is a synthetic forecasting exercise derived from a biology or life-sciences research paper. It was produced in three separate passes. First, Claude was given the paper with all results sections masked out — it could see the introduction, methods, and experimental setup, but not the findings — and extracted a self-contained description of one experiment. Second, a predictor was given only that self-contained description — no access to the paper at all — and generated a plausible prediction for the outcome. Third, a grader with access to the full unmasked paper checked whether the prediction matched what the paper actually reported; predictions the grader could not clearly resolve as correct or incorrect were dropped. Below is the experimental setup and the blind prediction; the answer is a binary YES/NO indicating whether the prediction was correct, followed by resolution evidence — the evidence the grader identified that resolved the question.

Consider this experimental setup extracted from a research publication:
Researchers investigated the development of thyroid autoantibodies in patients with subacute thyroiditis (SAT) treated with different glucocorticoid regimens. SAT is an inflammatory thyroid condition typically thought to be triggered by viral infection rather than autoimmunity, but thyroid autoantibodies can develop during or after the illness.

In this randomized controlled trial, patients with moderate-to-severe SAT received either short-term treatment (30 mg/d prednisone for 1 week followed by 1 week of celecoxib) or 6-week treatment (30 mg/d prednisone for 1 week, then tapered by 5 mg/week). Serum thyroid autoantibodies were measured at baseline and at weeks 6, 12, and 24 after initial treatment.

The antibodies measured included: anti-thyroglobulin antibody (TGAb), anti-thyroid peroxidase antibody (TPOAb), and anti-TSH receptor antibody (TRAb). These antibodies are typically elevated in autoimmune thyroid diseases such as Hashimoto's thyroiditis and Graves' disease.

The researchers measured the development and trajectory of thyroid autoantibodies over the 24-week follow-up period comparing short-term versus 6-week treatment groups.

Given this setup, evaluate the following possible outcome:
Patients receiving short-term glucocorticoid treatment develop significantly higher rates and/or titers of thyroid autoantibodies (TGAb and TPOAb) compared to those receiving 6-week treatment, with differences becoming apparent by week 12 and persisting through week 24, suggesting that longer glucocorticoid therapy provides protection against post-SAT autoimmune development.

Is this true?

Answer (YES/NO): NO